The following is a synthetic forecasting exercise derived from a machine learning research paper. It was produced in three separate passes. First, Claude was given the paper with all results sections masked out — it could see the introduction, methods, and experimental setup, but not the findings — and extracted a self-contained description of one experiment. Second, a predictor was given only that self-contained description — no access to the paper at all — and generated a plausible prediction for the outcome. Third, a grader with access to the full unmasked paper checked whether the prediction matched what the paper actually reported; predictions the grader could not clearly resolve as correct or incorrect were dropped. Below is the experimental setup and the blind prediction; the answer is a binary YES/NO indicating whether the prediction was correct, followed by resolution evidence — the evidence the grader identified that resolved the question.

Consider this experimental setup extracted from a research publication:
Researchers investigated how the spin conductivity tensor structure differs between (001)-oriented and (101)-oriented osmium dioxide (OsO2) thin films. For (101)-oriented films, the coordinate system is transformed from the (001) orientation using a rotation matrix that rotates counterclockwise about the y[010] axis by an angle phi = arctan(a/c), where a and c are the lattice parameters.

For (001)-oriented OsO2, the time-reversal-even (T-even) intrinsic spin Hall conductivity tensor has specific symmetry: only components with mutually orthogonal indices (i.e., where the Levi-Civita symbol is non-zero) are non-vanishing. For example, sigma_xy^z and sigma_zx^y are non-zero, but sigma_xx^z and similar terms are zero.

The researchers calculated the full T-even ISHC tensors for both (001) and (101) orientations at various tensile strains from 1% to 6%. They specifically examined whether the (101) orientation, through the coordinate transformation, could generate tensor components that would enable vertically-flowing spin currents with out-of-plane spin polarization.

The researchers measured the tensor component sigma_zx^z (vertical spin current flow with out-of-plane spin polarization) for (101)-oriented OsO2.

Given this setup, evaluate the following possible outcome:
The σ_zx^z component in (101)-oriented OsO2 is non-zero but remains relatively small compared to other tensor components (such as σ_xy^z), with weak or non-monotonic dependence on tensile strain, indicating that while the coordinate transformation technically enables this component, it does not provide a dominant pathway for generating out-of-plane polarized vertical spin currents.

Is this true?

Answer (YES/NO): NO